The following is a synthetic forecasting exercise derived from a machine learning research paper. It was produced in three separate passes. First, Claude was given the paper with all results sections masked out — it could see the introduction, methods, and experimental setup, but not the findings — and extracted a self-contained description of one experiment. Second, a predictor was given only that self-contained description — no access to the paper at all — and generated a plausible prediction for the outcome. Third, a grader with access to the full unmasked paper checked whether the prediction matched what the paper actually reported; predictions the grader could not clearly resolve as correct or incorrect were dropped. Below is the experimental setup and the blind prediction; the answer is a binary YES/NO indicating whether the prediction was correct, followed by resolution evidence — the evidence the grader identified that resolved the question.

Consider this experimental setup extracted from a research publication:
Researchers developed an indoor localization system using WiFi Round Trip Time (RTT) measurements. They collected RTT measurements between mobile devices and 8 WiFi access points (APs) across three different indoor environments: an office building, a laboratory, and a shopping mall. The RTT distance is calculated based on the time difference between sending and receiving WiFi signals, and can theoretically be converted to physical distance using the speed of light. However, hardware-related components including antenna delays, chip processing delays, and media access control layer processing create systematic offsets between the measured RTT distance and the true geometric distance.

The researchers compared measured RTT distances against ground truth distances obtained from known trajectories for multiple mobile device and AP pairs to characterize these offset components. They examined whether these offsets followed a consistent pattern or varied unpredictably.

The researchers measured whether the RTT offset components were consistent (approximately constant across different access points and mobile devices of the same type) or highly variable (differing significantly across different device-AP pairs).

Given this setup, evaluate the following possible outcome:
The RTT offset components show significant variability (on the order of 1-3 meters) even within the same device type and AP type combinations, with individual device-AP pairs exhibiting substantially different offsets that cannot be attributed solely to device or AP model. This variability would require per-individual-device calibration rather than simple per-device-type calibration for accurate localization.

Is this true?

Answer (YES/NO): NO